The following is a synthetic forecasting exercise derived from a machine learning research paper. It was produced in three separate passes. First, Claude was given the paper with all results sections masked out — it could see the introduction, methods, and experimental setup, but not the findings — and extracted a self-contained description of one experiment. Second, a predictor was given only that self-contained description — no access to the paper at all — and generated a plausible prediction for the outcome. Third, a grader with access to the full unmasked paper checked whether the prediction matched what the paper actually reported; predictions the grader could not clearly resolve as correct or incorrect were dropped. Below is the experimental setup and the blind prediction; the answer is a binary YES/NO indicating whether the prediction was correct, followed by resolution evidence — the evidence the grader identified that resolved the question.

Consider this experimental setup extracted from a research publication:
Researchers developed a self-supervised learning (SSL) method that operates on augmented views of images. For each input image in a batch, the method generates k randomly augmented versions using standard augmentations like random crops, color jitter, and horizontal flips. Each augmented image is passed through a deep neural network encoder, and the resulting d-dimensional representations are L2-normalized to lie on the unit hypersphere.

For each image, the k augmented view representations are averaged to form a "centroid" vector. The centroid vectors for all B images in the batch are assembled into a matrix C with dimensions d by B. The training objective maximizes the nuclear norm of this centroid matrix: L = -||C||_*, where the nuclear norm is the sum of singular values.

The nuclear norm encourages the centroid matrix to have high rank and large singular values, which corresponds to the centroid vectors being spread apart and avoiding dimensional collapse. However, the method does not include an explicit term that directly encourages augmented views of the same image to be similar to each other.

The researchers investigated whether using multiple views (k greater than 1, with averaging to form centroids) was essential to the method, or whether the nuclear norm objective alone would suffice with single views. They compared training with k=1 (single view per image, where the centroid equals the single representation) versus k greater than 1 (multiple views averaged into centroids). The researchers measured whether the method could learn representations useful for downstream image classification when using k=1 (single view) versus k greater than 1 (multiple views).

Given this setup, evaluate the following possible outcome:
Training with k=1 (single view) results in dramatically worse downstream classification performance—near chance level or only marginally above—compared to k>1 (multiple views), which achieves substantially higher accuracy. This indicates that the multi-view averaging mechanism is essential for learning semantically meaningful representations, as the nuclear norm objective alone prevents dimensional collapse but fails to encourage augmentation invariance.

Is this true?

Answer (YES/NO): YES